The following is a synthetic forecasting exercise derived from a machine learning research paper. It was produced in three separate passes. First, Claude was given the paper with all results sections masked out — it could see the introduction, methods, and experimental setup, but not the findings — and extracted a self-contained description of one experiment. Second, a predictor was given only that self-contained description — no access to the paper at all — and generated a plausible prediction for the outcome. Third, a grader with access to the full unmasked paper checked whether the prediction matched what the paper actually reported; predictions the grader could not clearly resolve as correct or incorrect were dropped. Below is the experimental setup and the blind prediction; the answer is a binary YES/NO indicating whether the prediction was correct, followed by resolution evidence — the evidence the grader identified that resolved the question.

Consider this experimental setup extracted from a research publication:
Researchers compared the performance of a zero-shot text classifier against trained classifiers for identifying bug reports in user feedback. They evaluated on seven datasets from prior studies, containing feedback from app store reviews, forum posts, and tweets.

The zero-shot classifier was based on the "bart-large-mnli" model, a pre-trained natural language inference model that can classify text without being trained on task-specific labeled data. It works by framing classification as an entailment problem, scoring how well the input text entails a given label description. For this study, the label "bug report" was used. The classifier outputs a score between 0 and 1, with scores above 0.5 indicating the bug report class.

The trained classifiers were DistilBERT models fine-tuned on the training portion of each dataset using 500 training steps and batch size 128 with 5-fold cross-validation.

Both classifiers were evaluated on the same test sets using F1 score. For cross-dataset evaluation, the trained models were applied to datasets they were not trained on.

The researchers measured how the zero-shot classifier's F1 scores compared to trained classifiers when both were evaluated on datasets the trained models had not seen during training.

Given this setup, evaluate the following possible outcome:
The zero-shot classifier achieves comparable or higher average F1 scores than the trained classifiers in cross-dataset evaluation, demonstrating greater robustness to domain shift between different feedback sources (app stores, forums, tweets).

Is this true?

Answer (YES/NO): YES